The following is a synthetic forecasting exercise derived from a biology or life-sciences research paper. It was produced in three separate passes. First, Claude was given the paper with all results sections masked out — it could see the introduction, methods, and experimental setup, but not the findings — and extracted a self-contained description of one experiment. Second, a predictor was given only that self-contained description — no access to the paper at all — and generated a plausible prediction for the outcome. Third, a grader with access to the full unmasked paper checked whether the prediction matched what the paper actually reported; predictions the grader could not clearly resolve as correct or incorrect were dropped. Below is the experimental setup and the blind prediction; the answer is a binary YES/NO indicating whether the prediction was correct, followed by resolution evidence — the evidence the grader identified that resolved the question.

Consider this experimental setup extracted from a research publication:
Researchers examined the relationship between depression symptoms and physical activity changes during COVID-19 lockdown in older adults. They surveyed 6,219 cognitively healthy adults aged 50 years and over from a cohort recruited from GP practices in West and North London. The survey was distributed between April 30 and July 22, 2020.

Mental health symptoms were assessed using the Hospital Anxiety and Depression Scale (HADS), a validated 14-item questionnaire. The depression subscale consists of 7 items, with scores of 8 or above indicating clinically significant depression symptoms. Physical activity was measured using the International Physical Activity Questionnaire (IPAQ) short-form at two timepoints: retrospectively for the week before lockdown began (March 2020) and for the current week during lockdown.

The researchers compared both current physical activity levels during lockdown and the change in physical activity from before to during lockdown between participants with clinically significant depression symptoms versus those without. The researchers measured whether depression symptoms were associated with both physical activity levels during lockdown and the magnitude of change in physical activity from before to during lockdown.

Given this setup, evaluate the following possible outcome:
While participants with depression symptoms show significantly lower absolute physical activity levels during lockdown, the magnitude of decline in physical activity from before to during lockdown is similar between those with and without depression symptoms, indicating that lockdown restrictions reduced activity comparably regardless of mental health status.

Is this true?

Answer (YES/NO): NO